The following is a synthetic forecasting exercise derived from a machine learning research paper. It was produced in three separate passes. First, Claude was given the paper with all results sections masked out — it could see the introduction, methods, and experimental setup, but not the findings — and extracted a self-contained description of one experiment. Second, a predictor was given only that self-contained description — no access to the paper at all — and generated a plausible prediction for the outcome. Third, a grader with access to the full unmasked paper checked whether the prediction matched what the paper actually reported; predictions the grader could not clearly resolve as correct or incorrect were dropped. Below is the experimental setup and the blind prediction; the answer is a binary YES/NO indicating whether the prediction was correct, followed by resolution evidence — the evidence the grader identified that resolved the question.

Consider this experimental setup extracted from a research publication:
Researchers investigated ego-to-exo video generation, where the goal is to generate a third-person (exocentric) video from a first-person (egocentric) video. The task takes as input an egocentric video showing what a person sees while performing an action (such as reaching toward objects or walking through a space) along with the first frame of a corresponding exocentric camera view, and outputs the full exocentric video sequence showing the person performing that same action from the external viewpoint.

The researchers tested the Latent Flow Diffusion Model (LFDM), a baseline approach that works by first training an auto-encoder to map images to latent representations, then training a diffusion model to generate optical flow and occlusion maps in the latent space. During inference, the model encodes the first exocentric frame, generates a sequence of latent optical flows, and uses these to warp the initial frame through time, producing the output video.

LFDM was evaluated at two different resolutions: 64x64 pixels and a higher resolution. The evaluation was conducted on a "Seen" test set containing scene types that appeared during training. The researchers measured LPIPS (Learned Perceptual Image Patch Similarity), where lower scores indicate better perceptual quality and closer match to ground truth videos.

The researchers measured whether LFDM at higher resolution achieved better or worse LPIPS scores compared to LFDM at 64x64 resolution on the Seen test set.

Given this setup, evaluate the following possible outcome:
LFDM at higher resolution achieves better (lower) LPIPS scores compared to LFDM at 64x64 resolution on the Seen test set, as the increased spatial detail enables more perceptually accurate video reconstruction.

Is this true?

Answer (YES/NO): NO